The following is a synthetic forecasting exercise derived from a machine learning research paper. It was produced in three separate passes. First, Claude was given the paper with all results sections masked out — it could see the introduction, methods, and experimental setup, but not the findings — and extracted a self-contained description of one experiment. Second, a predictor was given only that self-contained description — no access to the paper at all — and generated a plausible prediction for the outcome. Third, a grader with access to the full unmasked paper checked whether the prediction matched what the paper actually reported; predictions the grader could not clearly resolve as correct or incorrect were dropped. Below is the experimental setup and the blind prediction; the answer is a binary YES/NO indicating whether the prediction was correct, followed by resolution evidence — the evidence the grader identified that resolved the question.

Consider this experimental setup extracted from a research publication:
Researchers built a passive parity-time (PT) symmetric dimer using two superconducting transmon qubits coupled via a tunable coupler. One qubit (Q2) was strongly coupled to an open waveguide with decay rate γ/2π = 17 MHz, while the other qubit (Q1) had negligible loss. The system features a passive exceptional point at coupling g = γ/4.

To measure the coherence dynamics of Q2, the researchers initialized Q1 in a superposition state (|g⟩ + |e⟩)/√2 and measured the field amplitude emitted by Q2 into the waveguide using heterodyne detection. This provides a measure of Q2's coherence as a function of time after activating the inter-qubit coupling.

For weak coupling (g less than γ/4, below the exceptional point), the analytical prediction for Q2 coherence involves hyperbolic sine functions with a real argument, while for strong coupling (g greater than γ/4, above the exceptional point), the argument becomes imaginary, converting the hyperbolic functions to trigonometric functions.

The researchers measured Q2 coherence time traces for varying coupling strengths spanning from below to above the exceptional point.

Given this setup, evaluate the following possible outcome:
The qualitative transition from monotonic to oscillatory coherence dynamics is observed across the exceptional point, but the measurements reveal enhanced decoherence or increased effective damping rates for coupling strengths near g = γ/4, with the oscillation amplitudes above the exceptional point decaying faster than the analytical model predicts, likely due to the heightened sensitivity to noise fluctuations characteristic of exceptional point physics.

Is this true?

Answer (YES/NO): NO